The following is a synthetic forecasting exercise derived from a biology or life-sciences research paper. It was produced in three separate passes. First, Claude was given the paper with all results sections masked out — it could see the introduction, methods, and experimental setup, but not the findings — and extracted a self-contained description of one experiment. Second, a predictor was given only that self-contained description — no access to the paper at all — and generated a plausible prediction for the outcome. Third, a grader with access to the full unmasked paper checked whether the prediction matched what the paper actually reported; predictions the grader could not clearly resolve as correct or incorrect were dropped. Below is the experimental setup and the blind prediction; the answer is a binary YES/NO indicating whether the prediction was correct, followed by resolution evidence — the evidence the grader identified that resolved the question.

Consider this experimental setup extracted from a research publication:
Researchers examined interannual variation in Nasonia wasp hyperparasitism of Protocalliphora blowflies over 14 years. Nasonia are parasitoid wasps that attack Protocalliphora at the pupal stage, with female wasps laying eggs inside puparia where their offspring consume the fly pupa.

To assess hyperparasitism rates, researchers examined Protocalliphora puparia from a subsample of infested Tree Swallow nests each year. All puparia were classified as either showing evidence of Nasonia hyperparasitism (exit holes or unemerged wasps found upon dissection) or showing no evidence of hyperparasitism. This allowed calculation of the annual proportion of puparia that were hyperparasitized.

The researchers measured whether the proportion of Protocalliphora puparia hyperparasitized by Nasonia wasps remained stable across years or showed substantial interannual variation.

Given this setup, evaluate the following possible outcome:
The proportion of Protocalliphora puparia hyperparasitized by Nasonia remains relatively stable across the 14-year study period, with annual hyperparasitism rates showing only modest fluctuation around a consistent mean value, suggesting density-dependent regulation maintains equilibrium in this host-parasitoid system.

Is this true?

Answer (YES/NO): NO